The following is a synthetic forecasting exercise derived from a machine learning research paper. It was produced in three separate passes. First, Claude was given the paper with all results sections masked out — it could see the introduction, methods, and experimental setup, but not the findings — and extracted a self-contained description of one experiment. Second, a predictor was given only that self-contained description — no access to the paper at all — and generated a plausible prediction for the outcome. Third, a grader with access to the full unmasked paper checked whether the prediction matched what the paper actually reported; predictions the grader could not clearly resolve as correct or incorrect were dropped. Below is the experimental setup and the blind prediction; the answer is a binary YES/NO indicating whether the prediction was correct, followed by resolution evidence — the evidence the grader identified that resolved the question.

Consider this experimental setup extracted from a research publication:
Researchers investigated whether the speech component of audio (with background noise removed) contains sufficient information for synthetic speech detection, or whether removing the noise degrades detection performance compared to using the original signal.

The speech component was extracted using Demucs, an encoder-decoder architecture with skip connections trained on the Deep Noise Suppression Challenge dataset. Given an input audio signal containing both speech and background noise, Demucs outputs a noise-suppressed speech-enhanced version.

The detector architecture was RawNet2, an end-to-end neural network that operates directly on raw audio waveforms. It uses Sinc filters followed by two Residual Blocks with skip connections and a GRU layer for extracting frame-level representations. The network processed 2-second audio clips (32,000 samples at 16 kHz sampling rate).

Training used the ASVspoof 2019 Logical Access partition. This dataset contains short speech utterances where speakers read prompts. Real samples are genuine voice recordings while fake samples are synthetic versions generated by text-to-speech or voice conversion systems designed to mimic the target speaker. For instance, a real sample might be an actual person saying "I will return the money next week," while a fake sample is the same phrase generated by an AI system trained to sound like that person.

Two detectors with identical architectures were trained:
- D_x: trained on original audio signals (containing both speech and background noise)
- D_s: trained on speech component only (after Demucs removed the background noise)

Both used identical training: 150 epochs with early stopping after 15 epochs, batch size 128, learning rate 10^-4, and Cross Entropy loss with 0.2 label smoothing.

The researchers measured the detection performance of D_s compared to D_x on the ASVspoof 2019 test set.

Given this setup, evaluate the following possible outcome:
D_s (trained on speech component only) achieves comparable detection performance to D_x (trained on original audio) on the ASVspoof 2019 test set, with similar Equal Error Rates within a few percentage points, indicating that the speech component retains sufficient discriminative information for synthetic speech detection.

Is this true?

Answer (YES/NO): YES